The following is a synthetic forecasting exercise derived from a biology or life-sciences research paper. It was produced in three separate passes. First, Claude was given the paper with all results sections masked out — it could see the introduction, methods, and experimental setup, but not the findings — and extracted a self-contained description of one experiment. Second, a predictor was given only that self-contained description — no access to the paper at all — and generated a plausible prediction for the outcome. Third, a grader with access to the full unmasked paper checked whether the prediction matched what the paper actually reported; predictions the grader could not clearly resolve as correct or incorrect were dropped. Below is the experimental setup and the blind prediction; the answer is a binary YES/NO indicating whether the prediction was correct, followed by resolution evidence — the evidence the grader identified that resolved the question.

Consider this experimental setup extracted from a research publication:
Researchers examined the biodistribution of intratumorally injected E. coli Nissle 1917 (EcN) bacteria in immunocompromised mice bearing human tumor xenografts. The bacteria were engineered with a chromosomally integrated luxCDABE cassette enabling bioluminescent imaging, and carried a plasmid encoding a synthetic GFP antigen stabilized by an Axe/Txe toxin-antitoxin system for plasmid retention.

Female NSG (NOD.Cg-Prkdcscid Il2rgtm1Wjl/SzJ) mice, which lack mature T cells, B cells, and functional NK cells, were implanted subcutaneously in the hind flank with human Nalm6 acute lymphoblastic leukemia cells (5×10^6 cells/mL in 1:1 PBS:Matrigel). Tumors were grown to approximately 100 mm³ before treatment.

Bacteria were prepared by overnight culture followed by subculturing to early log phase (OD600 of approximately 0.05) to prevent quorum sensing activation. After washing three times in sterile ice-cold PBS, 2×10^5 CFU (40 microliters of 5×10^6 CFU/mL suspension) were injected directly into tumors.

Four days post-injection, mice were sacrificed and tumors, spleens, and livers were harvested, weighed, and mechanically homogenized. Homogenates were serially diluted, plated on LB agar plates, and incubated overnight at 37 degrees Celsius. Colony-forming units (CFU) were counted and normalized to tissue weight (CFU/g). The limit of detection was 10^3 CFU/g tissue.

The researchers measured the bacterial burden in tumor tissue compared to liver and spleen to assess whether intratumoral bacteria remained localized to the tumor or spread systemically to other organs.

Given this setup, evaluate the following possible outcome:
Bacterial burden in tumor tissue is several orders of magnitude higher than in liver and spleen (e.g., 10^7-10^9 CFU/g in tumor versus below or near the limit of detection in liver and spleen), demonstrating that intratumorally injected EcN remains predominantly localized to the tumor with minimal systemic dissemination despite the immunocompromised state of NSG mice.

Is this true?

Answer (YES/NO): YES